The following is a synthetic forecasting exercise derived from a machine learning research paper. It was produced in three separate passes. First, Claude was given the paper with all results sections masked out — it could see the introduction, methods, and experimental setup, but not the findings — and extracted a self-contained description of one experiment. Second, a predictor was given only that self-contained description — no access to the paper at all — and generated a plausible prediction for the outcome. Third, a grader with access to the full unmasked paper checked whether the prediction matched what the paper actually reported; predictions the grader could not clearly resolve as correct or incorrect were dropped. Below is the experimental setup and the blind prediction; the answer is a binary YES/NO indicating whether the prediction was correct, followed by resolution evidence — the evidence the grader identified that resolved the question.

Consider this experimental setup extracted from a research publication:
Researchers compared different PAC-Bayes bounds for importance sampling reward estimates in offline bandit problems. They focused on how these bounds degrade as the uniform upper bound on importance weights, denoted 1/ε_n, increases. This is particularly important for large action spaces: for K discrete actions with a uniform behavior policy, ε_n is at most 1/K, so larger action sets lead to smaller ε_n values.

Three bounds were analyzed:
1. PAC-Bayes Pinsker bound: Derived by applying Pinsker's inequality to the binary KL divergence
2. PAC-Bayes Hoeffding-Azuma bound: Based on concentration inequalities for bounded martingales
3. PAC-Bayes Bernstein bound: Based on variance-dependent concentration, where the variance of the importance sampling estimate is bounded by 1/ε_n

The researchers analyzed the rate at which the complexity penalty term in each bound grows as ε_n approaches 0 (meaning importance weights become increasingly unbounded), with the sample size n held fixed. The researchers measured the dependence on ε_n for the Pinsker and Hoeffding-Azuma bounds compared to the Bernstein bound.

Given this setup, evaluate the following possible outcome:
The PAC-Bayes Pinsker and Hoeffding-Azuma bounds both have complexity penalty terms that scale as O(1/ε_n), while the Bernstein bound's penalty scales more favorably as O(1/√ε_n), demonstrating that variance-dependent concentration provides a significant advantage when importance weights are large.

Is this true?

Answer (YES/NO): YES